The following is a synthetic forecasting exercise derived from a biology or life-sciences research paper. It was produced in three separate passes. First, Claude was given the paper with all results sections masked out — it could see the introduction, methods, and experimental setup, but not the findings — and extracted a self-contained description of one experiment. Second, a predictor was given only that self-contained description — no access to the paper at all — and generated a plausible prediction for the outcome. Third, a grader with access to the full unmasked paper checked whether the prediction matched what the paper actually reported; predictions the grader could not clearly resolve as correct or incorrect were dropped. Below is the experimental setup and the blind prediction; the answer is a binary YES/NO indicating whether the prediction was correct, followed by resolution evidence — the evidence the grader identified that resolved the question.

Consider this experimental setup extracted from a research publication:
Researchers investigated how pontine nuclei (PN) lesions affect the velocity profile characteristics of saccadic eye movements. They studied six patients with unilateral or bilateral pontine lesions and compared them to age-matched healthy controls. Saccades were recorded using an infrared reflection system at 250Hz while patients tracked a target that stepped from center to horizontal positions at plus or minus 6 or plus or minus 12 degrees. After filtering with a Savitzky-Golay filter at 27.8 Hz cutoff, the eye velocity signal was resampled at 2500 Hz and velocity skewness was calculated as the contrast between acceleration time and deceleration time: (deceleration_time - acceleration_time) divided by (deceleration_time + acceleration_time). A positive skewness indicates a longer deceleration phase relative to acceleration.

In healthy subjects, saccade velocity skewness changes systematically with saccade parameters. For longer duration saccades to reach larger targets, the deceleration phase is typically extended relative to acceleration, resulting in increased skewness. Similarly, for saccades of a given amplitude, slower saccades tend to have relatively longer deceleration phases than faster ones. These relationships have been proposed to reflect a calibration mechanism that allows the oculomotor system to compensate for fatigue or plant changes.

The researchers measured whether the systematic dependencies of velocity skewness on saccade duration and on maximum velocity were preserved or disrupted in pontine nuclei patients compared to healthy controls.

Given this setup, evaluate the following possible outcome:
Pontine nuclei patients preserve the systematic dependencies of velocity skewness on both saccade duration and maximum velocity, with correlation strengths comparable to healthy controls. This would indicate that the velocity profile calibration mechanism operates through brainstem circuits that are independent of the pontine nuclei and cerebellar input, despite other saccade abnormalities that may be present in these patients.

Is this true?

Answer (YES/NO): NO